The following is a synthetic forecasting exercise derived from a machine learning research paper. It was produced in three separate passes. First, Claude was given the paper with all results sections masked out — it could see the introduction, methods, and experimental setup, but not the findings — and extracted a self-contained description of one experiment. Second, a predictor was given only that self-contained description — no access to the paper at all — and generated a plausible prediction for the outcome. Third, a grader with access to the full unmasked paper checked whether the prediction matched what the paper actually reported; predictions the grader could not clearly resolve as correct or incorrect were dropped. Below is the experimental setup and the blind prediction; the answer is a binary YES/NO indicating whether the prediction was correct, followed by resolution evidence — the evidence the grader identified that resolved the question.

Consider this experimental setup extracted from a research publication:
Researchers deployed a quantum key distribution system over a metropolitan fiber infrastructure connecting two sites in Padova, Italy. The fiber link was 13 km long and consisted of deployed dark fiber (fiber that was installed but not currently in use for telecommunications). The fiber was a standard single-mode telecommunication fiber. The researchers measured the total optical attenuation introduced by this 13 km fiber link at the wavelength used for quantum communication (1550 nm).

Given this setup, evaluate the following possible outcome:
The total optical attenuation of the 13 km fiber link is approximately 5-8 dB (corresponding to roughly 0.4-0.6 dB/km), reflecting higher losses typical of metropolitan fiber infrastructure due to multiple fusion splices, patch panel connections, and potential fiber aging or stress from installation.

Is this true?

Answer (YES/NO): YES